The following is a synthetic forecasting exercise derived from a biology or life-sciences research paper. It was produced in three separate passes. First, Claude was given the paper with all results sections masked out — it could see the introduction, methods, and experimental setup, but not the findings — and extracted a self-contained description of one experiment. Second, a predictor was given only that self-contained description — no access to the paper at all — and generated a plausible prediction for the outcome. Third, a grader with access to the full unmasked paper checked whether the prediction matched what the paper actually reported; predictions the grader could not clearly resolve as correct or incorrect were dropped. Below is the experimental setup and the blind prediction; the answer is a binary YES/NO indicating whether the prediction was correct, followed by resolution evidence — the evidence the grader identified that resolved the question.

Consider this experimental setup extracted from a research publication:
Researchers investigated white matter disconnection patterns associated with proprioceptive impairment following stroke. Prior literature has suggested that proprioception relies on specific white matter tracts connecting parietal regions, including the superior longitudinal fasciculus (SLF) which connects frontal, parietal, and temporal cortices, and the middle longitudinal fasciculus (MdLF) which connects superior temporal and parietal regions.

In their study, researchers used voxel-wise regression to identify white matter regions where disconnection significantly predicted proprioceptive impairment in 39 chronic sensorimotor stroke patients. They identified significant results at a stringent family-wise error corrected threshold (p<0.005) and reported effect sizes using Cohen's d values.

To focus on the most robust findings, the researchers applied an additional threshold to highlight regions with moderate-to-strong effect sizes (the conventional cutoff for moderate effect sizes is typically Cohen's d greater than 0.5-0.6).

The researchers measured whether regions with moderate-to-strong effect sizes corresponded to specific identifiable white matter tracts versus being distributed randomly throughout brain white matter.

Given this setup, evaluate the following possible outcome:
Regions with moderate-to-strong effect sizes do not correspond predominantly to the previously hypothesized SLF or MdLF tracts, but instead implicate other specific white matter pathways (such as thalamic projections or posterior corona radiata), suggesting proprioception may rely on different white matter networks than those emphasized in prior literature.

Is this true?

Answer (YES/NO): NO